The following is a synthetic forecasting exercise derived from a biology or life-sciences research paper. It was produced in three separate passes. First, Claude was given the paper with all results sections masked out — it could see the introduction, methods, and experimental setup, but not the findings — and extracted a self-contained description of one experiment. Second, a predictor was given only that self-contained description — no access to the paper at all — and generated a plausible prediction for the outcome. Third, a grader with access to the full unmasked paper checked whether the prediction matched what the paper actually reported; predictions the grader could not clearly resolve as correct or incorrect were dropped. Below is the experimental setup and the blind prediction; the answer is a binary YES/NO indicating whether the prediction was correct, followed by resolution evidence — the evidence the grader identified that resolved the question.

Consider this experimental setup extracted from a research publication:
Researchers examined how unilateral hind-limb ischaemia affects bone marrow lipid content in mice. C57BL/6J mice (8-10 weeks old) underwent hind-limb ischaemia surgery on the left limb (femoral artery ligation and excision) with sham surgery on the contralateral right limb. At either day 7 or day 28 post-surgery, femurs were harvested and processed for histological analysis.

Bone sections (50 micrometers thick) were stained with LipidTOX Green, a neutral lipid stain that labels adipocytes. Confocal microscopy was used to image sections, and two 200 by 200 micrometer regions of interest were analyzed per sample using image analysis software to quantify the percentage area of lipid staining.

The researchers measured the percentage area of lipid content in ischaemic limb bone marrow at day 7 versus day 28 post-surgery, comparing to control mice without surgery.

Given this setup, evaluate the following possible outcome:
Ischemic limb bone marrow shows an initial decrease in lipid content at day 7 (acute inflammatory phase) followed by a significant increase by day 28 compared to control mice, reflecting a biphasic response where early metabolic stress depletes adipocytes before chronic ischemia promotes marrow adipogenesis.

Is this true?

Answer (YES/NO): NO